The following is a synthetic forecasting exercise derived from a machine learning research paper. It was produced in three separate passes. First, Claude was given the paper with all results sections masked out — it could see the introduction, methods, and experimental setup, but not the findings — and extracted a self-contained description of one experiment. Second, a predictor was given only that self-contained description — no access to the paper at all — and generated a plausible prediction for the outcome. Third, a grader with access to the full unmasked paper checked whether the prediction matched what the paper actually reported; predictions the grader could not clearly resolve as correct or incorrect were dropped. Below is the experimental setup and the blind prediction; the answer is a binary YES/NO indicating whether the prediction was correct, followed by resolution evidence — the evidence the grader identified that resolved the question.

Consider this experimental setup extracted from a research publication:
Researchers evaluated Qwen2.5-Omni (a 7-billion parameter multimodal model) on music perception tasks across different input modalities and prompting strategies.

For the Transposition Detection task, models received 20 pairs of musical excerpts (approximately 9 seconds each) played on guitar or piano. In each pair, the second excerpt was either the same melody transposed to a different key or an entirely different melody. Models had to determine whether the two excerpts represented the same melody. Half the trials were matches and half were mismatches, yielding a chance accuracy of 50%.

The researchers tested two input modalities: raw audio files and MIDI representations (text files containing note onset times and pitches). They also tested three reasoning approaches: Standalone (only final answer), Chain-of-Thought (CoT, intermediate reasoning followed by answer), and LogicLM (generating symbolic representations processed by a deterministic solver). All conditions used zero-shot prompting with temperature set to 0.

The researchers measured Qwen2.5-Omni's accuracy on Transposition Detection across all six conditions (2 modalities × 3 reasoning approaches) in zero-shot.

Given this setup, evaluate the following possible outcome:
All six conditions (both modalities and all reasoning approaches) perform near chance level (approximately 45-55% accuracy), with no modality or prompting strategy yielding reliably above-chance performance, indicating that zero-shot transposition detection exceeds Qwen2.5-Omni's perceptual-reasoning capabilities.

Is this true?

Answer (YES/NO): NO